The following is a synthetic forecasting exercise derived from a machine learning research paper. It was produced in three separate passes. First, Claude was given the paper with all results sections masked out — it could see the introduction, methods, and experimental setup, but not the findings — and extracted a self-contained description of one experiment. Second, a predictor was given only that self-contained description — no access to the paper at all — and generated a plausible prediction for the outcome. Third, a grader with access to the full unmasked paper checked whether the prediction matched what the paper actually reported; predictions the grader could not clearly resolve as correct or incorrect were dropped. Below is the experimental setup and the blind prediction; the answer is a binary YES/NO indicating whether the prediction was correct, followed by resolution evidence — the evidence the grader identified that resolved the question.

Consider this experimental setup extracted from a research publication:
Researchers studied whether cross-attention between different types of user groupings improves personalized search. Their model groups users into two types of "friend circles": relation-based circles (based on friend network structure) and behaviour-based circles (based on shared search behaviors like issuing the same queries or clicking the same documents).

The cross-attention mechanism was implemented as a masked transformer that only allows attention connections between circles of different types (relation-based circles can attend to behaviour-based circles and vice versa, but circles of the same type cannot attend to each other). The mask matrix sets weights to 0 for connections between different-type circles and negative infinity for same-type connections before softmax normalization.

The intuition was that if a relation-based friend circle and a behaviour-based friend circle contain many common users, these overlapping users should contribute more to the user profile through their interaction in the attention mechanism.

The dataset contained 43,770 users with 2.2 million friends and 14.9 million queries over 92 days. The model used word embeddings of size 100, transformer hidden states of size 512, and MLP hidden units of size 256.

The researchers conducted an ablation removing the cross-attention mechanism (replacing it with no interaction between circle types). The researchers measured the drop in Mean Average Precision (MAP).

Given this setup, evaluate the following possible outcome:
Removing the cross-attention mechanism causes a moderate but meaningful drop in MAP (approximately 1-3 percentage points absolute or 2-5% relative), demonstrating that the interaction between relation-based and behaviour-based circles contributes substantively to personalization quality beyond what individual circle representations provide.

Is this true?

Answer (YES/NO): NO